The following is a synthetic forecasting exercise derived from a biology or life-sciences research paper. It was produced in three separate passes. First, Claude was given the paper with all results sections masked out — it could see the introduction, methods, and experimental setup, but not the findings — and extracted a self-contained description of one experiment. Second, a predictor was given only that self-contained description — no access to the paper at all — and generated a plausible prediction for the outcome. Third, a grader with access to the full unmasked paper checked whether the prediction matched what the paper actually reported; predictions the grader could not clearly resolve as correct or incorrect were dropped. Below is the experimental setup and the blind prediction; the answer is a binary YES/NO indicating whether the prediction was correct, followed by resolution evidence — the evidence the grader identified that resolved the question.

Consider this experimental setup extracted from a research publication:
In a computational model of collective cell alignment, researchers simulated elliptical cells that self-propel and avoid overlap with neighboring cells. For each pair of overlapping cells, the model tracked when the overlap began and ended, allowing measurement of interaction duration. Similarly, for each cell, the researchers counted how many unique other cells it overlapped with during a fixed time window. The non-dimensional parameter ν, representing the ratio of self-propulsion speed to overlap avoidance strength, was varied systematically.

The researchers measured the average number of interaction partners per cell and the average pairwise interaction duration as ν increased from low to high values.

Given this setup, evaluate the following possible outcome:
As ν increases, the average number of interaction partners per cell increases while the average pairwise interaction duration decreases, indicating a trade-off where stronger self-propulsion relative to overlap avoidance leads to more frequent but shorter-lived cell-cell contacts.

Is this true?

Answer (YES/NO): YES